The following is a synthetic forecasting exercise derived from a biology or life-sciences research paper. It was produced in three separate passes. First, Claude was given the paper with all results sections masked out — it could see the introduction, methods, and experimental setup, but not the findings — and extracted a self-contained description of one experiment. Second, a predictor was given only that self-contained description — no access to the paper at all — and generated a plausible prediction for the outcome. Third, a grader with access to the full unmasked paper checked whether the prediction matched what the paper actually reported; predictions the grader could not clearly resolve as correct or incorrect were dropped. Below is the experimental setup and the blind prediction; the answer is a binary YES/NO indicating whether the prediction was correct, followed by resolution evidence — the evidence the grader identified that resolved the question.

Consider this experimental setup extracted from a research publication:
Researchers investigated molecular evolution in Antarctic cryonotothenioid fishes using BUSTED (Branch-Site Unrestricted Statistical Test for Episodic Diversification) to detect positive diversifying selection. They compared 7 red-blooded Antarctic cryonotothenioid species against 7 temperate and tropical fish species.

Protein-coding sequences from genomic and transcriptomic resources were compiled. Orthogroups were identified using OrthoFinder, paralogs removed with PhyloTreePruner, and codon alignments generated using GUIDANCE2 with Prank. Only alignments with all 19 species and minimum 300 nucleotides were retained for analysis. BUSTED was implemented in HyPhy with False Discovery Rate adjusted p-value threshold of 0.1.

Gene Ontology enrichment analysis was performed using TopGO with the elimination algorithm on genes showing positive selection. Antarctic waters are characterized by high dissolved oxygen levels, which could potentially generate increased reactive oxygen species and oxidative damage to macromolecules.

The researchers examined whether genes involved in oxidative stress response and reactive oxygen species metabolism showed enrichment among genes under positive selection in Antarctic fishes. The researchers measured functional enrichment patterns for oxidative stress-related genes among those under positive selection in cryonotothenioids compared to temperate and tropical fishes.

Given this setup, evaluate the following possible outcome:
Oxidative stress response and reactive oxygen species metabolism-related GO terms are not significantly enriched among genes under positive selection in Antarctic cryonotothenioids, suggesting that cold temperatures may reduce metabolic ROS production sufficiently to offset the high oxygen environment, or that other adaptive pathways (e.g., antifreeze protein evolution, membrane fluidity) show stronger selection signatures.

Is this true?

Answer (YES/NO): YES